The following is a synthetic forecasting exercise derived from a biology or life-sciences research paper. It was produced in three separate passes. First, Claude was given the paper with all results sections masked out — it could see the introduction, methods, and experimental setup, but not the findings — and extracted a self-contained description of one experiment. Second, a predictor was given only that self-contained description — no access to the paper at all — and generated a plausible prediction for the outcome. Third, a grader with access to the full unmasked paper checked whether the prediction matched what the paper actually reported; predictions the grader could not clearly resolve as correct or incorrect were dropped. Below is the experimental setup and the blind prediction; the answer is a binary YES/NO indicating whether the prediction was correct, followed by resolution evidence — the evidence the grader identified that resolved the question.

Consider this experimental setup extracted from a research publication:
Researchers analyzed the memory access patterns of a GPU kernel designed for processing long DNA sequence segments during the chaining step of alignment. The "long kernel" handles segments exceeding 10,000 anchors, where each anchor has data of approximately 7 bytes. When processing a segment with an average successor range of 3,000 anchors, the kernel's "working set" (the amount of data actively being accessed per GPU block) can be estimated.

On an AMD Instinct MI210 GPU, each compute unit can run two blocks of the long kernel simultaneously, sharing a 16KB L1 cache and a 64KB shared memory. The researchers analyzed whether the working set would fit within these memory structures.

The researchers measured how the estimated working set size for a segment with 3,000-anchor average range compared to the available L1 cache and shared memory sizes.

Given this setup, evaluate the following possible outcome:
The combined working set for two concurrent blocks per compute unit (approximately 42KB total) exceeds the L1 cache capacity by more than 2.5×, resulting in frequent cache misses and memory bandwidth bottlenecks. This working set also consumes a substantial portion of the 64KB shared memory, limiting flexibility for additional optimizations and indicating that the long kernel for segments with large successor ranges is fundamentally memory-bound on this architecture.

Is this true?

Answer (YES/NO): NO